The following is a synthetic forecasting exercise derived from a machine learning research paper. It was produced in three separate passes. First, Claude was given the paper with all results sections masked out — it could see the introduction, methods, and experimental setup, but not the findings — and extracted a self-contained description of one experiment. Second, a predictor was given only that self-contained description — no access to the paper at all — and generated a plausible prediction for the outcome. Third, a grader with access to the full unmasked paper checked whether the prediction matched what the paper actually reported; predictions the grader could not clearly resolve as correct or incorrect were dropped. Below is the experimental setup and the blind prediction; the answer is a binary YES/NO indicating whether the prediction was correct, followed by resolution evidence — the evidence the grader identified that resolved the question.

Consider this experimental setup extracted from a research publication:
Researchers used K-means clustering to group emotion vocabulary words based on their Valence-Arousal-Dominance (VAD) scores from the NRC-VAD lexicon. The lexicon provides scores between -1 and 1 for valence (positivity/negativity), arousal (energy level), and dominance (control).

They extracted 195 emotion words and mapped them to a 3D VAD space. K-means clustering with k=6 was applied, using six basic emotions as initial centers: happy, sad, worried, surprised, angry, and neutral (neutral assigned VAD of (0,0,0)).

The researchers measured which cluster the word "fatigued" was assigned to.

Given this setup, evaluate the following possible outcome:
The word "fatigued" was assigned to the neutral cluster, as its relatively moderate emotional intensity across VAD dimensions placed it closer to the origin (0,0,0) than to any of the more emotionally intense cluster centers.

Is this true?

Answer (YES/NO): NO